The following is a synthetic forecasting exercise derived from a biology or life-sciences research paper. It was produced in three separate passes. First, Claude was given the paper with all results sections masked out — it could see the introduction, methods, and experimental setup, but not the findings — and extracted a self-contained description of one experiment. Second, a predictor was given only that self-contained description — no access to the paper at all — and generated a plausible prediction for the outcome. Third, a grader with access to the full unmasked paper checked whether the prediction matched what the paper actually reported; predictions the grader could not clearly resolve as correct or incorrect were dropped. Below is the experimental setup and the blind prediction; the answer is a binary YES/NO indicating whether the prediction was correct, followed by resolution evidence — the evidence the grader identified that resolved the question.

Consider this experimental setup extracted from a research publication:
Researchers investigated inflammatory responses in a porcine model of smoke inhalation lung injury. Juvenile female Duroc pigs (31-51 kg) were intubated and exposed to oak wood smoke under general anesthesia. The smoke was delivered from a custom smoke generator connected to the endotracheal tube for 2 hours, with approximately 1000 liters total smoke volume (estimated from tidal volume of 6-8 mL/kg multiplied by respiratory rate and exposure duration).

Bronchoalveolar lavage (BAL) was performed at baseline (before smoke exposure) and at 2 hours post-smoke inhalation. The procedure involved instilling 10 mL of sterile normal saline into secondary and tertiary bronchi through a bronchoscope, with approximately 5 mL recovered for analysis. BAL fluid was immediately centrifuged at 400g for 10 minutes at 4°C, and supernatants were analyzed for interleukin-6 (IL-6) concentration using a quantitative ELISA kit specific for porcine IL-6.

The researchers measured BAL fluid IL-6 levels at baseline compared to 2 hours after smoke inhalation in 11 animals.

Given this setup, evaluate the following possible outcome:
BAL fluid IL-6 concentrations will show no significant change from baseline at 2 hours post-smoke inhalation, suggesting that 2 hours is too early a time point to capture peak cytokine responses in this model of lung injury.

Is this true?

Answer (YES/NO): NO